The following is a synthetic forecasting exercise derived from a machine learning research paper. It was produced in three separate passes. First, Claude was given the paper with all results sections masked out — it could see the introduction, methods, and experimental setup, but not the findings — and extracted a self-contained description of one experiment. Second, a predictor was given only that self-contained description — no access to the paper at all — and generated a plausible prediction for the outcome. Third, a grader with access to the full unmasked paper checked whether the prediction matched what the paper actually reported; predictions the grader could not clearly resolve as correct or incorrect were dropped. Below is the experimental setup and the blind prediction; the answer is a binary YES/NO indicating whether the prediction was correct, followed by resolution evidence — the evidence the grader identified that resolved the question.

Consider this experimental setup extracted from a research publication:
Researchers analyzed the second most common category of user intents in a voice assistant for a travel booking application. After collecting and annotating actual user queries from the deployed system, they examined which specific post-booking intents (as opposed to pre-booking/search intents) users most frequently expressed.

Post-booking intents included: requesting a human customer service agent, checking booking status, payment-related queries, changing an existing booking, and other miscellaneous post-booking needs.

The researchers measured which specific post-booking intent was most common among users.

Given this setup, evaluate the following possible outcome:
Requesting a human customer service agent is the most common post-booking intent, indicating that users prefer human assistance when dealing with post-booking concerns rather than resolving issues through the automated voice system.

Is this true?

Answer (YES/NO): YES